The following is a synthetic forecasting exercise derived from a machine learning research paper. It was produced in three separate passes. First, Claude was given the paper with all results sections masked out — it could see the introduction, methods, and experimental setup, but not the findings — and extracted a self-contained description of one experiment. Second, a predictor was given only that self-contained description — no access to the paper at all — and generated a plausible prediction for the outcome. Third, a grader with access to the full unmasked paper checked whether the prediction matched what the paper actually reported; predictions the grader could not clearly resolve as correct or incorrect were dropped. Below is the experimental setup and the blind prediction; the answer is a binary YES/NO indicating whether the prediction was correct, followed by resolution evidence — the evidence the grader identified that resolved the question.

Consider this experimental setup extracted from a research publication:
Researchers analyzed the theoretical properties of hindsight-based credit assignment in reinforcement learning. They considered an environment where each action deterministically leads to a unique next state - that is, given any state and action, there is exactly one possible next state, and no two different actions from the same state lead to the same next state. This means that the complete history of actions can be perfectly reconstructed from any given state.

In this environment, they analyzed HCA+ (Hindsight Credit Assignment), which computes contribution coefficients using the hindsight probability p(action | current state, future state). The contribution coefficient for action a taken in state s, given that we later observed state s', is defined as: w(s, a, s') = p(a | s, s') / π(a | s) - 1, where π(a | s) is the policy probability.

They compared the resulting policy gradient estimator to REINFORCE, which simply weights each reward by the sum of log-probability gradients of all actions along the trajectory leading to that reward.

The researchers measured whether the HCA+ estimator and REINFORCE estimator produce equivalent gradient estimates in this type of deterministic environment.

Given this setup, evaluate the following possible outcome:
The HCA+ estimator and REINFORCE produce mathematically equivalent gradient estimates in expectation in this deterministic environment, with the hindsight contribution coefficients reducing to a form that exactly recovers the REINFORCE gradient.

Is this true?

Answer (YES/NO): YES